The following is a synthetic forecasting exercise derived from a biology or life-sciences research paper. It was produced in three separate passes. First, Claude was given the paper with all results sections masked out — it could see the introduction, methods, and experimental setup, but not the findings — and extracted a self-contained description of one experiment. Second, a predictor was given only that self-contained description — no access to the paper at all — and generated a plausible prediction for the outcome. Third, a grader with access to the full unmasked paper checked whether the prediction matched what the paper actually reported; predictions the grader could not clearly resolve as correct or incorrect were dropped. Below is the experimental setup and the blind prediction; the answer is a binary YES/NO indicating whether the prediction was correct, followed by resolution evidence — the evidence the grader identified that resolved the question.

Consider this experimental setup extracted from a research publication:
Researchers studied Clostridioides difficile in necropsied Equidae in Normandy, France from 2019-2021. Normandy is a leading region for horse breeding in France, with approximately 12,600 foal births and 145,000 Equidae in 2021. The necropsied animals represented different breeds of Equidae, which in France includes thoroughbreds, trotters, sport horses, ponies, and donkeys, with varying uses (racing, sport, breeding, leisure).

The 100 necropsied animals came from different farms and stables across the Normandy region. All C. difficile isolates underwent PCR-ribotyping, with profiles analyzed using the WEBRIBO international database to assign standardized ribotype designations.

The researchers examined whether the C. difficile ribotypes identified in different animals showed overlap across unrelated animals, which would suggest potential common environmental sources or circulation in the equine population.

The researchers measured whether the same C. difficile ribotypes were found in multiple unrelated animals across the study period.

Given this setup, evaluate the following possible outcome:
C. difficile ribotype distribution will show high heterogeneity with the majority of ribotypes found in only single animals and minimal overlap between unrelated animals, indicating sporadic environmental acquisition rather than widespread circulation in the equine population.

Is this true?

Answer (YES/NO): NO